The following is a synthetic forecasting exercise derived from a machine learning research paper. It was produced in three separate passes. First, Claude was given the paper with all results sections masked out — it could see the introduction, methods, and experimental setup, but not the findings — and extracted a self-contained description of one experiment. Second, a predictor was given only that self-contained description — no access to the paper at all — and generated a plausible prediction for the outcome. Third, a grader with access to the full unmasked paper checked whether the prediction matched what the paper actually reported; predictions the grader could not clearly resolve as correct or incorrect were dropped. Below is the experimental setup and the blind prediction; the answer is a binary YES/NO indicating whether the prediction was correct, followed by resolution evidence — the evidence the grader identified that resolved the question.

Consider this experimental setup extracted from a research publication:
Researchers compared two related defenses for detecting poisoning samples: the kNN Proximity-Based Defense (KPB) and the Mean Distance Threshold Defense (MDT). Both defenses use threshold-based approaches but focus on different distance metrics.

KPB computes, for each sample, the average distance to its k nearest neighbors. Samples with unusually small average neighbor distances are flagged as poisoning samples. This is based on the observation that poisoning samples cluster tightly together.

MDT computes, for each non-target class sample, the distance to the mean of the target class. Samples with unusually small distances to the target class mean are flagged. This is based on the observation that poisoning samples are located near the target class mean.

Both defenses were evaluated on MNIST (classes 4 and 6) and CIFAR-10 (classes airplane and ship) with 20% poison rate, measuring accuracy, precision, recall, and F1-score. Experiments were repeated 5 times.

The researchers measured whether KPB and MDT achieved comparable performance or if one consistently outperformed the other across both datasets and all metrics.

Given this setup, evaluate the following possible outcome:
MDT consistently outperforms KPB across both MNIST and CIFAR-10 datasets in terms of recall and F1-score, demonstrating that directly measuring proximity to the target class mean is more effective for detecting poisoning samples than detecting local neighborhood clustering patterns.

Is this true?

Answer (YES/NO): NO